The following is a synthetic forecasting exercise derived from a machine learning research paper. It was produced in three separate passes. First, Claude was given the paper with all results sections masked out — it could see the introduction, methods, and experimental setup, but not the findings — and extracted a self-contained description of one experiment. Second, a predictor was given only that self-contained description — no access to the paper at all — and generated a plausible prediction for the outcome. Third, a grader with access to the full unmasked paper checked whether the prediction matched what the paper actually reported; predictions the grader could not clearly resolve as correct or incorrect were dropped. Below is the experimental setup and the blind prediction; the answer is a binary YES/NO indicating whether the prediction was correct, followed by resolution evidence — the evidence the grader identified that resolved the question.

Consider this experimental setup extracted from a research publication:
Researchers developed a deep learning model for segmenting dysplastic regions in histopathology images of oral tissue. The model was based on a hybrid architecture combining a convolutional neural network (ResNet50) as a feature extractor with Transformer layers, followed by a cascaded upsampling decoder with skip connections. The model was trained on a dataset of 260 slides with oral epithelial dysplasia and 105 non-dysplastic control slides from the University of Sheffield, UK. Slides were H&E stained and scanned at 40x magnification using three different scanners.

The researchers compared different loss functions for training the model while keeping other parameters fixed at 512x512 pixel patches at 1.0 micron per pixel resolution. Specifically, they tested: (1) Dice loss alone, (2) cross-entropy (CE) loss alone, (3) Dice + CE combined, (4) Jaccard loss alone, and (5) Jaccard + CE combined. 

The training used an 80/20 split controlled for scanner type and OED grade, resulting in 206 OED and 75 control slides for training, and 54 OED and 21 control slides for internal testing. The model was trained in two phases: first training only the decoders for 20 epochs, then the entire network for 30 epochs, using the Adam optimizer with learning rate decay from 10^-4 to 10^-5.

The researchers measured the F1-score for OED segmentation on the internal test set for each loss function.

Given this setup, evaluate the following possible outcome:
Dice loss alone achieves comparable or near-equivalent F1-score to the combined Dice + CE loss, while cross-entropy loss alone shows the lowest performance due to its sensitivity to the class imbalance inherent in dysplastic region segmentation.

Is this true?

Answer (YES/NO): NO